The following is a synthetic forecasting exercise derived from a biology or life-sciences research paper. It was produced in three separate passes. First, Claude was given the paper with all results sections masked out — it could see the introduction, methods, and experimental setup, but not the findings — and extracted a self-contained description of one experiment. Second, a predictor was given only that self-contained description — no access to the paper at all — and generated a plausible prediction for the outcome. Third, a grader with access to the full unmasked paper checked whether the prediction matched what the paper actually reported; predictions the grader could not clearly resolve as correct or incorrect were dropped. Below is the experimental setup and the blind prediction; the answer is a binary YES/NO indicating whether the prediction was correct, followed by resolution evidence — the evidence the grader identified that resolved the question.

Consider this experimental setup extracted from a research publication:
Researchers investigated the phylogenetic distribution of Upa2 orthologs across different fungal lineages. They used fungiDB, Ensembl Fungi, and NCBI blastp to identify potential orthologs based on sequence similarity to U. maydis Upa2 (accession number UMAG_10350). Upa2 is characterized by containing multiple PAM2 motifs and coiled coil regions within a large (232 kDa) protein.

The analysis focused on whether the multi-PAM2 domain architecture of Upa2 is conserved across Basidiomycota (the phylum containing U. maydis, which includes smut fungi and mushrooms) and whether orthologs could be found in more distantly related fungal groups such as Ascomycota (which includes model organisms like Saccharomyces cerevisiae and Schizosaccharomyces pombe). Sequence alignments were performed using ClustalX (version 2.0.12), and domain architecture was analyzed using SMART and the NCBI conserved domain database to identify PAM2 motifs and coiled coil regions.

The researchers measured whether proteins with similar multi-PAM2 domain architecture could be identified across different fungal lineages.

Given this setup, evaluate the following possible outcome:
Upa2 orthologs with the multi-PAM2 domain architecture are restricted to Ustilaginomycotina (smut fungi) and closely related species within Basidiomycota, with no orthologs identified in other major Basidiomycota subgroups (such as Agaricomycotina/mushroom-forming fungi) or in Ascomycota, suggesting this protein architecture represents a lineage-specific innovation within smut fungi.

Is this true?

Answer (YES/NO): NO